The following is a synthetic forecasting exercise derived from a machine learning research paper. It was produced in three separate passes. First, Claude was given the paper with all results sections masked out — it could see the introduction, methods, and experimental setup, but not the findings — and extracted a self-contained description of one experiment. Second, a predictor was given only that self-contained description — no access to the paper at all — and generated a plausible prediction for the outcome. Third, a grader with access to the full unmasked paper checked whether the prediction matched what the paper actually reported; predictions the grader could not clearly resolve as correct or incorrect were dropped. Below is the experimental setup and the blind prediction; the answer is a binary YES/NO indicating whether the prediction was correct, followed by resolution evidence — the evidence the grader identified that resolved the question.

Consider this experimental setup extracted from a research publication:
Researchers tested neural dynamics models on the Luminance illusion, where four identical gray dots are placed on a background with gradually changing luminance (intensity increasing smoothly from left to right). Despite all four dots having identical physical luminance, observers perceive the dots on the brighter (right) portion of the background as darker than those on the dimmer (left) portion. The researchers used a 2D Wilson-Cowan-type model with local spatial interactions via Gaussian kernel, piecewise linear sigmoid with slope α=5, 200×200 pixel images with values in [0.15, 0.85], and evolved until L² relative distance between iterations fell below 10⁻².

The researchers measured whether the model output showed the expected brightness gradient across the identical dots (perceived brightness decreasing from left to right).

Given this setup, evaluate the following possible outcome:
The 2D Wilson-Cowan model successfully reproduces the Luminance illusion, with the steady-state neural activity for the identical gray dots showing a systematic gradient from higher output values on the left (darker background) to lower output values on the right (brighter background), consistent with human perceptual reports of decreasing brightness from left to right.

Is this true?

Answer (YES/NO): YES